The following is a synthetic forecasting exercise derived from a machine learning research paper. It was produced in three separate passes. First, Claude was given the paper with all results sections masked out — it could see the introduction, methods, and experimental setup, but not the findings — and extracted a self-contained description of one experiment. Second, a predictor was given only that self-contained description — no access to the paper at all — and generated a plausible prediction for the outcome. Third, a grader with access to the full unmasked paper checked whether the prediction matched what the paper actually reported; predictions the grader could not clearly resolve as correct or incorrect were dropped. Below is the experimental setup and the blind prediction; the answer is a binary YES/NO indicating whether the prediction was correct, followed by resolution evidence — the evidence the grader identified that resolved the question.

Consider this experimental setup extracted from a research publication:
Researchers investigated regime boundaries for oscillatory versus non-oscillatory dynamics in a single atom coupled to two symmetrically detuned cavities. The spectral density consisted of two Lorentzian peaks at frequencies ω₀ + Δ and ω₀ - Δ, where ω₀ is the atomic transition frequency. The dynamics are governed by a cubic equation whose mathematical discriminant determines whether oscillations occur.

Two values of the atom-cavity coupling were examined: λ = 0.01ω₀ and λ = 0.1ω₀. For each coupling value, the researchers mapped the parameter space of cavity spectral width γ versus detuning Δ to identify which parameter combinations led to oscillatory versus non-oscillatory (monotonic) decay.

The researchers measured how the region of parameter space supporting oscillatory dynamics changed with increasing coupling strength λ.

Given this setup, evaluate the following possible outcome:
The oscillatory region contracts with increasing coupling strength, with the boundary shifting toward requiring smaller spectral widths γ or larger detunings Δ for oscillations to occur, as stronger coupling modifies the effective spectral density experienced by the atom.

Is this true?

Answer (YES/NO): NO